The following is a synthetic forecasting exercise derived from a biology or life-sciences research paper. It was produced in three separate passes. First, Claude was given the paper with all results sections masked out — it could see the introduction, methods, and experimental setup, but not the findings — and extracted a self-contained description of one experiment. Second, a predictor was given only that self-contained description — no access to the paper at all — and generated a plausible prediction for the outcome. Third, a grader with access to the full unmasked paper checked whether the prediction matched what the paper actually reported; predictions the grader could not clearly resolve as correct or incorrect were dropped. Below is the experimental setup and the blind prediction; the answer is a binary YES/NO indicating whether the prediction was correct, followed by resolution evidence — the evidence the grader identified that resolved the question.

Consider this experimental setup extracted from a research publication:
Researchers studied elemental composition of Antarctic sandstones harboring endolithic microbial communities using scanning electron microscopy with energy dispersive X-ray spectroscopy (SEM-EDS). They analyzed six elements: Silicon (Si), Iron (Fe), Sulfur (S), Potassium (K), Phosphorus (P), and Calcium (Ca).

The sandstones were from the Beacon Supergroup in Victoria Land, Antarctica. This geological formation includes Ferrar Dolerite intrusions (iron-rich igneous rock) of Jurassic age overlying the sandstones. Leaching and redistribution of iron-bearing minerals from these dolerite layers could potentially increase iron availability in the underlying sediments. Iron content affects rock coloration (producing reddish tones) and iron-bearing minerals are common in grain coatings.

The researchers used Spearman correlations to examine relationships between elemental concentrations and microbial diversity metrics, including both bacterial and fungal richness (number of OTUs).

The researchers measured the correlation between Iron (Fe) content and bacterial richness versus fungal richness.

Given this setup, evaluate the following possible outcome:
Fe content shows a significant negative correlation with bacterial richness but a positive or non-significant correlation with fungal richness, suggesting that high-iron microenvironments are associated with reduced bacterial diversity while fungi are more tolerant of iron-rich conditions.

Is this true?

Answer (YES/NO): NO